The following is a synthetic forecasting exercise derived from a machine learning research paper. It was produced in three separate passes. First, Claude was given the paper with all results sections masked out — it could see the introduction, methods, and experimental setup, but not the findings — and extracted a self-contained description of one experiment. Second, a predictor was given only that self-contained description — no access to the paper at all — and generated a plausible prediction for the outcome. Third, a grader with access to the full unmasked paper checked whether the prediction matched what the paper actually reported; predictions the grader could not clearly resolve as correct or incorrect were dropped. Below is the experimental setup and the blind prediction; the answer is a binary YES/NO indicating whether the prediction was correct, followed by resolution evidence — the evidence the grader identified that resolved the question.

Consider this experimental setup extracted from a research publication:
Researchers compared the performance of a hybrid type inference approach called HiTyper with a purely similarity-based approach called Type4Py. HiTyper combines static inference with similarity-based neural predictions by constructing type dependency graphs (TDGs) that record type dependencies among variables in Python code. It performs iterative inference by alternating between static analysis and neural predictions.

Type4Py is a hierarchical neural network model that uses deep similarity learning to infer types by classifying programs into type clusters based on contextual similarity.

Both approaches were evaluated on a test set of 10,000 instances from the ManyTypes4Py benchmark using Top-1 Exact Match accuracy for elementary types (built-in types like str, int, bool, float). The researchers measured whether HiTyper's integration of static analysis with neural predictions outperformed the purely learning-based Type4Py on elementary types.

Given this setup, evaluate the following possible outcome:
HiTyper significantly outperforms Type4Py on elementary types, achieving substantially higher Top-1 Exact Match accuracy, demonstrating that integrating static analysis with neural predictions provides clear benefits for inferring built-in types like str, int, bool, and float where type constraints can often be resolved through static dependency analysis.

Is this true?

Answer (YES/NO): NO